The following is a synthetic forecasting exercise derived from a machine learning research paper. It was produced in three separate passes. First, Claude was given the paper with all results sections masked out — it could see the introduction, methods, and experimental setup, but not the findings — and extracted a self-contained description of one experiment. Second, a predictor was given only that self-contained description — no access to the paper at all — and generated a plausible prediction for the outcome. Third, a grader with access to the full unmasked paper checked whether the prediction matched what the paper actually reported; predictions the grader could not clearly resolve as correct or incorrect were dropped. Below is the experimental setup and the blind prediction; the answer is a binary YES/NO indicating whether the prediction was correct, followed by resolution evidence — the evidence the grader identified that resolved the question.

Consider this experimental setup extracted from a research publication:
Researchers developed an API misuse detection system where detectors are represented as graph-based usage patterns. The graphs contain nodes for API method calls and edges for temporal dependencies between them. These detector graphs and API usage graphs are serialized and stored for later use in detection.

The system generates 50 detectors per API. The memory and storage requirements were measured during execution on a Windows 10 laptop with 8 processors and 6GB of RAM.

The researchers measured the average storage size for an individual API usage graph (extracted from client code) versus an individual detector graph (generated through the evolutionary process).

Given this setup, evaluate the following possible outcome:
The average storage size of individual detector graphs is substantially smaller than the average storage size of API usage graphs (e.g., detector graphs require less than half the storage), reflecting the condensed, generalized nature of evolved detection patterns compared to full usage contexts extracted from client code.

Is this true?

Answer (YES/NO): YES